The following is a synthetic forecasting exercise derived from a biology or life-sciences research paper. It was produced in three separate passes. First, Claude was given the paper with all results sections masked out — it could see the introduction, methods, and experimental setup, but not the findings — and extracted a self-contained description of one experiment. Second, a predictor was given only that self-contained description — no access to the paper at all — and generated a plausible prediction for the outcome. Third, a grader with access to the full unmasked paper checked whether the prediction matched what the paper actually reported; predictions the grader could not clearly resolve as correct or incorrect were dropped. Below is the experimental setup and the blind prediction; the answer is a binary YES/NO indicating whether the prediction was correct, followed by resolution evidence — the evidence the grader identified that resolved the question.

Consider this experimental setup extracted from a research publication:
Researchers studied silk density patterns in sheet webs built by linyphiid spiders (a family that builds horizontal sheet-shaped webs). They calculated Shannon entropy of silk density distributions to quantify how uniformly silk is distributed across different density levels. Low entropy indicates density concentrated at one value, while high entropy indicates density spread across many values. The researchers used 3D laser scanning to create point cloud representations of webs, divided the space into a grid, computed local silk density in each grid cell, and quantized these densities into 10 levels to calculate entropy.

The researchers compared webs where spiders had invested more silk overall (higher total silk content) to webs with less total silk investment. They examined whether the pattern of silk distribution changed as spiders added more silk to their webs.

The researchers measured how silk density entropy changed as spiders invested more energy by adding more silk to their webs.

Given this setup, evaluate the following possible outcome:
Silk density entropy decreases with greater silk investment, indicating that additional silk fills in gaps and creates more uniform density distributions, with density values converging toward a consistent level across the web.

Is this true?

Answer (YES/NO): NO